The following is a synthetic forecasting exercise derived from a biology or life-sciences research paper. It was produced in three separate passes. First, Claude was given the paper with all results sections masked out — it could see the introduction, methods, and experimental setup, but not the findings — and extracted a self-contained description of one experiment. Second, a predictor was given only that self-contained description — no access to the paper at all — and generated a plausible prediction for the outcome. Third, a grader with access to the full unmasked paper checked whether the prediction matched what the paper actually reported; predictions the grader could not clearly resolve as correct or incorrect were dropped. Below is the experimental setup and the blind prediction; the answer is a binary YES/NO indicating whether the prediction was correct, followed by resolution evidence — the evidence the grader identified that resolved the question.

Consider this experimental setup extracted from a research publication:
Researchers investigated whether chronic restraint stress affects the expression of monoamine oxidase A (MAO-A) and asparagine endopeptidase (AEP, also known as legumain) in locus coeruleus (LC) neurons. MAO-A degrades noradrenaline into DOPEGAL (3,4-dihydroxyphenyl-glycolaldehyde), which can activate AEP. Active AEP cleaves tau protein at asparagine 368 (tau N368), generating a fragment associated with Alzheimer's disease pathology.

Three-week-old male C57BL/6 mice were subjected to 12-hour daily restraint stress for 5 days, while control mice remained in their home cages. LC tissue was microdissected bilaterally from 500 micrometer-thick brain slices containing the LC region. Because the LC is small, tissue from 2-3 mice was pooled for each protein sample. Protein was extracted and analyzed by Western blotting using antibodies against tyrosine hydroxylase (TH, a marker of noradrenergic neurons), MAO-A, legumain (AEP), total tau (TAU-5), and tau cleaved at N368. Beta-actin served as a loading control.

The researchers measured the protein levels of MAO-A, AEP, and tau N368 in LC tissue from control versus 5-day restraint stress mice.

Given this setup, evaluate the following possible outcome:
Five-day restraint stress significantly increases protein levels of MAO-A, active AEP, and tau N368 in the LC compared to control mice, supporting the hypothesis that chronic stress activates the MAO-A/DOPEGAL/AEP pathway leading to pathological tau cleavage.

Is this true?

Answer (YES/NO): YES